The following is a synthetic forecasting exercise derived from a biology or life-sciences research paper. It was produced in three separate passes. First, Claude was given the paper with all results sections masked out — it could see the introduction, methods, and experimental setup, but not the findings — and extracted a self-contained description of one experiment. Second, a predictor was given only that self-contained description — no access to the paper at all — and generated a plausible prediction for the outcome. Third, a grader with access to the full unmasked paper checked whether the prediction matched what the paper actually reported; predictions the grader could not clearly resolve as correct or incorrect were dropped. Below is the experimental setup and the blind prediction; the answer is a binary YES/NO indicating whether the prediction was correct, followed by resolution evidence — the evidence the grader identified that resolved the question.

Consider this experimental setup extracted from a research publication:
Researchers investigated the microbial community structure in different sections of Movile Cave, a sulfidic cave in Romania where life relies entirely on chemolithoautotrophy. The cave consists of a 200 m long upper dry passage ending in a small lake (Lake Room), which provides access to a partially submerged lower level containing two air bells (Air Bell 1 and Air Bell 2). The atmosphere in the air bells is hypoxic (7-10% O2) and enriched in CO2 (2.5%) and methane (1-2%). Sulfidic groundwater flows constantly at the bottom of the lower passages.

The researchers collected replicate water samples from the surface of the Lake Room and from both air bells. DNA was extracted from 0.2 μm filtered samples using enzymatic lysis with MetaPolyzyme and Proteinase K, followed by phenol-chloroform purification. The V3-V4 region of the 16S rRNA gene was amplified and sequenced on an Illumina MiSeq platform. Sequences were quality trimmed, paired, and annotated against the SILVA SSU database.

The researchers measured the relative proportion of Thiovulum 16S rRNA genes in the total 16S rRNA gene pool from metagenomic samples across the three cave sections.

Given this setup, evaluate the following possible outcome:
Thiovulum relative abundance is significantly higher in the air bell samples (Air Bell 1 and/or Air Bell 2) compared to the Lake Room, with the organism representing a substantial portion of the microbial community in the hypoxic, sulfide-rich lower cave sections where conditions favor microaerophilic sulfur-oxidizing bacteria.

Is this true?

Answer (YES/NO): YES